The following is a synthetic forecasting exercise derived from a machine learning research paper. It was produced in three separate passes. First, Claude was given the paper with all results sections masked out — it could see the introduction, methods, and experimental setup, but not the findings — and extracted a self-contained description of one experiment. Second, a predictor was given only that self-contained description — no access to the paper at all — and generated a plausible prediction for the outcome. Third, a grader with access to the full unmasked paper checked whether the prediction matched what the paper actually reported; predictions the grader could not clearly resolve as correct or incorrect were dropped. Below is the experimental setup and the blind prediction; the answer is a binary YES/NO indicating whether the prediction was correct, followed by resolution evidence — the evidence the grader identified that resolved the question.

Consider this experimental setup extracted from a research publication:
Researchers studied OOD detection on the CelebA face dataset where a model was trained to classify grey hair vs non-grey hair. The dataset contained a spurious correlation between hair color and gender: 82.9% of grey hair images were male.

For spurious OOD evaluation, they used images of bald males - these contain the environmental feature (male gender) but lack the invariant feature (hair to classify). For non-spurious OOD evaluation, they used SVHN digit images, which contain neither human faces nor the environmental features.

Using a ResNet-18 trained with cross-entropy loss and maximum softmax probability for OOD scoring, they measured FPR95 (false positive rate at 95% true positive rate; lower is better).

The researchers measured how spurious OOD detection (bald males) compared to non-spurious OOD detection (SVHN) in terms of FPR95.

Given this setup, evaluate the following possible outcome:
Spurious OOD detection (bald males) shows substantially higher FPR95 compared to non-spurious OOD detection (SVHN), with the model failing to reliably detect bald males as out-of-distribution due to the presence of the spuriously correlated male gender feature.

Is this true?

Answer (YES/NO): YES